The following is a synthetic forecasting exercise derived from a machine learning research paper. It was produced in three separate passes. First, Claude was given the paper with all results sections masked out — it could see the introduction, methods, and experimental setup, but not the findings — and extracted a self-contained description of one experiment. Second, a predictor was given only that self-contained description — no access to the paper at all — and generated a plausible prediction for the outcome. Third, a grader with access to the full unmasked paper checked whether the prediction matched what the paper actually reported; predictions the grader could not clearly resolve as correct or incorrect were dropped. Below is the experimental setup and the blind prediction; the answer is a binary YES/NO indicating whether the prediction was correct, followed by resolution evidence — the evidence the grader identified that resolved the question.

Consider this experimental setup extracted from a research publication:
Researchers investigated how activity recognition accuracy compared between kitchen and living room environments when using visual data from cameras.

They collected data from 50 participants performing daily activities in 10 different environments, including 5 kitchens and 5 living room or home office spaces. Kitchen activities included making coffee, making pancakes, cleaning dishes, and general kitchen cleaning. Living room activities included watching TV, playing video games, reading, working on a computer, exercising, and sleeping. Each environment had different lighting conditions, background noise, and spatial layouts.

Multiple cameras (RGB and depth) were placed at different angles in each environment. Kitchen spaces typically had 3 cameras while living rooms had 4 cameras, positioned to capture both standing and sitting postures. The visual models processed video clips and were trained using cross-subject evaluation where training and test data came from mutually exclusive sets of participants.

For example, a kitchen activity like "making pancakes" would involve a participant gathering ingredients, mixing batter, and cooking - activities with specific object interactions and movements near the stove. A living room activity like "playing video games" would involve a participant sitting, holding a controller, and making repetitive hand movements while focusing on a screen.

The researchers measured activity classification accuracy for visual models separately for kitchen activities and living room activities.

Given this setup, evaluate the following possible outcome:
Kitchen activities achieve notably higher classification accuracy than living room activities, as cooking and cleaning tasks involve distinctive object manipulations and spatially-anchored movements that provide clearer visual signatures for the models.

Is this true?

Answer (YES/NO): NO